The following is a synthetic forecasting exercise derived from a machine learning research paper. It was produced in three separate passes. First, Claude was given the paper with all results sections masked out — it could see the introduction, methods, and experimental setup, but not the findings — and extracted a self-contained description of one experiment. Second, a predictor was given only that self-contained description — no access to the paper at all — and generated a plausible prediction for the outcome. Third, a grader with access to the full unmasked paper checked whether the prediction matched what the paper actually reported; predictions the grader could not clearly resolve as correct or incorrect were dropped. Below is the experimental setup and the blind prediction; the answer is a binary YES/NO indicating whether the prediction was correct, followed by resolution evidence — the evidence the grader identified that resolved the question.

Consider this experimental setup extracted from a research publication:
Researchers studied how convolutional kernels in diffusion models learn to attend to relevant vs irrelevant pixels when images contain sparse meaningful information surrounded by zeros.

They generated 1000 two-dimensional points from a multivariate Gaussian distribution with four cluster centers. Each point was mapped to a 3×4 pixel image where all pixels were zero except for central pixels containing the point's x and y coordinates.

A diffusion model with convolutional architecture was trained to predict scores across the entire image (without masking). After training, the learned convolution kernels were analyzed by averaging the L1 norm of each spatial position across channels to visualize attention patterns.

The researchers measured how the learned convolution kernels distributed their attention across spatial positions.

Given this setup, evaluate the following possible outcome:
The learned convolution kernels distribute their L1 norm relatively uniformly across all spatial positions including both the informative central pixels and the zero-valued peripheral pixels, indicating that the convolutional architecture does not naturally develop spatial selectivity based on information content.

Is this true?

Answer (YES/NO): NO